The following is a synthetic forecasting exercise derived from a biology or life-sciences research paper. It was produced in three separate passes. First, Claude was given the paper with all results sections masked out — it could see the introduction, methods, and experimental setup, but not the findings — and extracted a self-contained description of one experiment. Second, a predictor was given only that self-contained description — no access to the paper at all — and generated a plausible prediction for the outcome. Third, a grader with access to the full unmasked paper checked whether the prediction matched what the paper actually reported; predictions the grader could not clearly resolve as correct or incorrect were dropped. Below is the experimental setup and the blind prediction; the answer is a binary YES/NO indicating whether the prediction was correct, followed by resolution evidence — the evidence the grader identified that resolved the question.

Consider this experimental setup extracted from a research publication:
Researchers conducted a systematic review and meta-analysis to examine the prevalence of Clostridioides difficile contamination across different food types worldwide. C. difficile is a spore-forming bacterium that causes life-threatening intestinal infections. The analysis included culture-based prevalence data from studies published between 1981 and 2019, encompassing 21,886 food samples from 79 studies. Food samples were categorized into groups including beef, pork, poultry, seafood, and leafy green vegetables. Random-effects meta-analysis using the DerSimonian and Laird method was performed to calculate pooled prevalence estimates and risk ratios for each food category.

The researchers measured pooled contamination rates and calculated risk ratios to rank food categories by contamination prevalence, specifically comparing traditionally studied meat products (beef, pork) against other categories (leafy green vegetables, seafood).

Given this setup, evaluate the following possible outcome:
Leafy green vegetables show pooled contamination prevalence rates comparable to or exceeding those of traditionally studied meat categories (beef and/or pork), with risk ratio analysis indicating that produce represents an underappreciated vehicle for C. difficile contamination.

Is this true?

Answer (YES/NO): YES